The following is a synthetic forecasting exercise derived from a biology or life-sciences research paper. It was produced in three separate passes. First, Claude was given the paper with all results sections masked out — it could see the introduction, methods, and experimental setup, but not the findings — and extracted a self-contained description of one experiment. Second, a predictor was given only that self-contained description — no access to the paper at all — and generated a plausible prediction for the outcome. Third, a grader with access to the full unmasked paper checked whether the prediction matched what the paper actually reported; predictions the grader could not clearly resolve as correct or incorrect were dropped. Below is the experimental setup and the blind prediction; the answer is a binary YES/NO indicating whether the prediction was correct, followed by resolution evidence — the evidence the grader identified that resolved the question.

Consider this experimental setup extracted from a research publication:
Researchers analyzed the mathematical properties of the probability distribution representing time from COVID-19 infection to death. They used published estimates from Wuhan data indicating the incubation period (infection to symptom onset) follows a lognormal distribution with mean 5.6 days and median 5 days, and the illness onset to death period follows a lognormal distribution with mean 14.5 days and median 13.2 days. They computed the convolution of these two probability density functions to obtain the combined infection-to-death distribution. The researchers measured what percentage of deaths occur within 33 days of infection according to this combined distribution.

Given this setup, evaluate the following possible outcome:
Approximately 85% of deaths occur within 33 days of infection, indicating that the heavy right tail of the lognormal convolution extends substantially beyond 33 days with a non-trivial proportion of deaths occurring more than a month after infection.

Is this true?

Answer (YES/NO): NO